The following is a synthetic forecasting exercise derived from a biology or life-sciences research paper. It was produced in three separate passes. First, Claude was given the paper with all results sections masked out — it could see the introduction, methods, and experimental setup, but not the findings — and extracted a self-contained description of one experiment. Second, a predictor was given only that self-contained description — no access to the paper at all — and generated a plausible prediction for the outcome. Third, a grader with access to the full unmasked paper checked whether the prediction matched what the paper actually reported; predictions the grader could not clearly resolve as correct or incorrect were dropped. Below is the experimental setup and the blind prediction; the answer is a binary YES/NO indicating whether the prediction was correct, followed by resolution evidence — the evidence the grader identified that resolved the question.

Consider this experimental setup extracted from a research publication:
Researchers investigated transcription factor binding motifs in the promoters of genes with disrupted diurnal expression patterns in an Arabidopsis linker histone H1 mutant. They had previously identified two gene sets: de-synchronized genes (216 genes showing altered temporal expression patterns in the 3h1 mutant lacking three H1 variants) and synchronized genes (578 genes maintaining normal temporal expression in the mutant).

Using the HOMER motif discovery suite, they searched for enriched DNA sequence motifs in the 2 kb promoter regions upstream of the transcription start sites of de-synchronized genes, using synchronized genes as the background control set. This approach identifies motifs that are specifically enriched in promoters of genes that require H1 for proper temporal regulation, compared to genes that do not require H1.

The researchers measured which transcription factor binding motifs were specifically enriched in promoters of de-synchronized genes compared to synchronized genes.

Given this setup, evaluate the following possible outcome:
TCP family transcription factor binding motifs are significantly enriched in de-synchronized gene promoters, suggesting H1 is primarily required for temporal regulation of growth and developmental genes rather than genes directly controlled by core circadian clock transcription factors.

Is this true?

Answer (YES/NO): NO